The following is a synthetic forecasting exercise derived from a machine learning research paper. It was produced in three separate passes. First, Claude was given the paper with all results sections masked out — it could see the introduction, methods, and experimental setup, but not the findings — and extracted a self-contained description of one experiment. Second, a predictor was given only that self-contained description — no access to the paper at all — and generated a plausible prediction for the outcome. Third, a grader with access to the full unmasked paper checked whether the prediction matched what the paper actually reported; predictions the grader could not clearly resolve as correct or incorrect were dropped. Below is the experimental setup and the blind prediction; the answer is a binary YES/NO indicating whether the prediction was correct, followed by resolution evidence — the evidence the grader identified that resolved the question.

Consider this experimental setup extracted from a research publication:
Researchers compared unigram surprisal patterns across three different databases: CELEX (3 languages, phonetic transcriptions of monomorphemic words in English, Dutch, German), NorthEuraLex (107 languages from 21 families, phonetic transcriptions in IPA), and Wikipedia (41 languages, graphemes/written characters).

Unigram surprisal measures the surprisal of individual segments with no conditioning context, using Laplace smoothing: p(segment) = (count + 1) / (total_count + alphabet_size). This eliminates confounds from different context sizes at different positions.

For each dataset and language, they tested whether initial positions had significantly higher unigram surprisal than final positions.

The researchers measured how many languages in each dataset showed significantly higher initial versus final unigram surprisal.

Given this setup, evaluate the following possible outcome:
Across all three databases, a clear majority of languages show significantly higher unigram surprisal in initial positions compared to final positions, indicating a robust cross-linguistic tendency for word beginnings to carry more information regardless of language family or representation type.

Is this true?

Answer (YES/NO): YES